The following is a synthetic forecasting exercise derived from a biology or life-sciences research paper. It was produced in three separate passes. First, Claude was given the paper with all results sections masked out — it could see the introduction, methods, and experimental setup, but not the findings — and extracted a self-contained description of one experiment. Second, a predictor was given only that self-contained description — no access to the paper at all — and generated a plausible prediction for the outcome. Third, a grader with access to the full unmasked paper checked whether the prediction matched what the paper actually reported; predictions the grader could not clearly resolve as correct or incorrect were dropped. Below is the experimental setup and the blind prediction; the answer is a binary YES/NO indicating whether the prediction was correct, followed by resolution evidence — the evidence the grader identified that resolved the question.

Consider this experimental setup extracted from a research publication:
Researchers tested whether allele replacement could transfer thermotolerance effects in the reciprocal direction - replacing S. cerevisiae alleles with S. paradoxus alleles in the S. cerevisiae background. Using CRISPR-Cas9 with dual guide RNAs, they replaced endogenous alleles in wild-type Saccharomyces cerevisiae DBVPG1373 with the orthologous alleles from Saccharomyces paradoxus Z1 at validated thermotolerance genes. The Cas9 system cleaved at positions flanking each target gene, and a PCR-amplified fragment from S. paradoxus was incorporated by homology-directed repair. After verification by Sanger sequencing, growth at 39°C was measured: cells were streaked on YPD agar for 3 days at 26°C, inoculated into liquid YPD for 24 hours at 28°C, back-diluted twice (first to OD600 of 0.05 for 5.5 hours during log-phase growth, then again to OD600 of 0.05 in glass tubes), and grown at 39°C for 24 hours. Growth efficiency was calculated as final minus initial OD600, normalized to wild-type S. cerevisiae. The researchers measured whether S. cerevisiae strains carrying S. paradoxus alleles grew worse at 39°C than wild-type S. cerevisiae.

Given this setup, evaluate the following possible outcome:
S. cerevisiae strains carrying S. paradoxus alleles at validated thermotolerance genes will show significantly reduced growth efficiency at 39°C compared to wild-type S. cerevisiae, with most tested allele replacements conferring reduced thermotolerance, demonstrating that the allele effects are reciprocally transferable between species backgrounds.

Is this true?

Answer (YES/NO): YES